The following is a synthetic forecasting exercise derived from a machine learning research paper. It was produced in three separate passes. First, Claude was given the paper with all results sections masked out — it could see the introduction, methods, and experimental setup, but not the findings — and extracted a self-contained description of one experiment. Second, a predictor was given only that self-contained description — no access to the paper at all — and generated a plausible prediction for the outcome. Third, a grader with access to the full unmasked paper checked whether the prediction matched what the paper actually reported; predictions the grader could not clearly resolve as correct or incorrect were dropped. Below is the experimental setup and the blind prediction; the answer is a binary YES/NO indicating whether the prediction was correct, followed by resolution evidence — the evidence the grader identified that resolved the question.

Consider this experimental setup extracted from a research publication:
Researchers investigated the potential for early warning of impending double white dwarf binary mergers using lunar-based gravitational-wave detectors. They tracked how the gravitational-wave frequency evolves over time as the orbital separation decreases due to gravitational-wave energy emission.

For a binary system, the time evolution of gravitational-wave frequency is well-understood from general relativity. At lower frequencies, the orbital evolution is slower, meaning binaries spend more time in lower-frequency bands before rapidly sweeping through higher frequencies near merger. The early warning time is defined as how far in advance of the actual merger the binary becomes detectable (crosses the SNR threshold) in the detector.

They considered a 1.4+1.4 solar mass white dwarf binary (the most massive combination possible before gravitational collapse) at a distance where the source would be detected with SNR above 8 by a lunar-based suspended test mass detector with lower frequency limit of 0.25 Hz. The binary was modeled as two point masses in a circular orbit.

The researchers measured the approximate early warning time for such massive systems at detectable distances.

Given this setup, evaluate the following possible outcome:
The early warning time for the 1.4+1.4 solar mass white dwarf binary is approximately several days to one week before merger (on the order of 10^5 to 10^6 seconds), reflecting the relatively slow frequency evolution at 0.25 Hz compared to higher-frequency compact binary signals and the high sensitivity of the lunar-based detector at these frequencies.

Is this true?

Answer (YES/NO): NO